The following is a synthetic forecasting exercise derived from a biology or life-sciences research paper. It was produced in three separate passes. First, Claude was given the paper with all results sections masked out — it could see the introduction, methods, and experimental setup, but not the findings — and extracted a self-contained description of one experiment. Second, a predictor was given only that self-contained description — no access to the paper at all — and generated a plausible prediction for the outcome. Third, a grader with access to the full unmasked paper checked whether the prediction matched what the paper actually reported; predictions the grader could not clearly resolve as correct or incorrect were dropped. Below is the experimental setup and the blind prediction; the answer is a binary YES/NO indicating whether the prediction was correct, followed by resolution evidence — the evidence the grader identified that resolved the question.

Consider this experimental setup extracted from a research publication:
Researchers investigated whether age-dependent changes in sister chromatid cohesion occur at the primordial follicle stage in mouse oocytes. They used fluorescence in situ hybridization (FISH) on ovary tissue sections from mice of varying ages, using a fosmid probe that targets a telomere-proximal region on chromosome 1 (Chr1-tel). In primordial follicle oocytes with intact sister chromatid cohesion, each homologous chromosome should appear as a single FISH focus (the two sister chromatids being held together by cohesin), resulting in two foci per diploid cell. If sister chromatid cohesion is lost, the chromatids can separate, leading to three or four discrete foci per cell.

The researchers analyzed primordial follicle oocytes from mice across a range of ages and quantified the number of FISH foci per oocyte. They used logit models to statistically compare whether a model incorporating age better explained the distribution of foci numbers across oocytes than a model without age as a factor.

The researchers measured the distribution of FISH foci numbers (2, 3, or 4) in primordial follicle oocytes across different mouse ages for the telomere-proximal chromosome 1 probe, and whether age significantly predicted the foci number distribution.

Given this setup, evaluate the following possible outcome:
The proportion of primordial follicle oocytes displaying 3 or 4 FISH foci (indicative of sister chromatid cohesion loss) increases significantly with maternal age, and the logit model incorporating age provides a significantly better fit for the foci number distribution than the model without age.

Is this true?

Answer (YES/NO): YES